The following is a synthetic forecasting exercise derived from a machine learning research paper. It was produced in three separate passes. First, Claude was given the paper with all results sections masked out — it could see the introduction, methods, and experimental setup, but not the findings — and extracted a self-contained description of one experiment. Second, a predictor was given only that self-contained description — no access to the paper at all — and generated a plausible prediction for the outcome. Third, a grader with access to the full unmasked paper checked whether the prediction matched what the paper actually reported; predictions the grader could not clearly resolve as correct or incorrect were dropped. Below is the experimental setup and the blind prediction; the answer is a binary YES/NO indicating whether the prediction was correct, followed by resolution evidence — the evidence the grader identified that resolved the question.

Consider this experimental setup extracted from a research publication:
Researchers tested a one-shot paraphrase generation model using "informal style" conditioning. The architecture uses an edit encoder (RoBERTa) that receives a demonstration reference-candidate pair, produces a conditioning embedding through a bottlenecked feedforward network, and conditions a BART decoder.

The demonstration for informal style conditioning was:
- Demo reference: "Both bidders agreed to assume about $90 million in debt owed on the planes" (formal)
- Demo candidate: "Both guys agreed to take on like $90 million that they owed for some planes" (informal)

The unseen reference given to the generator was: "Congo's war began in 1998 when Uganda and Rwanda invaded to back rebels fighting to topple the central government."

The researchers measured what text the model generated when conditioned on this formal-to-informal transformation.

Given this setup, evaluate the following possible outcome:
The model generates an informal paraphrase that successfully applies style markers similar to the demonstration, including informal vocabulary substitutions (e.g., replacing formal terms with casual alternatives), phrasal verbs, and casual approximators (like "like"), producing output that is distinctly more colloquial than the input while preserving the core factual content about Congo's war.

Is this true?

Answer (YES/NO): NO